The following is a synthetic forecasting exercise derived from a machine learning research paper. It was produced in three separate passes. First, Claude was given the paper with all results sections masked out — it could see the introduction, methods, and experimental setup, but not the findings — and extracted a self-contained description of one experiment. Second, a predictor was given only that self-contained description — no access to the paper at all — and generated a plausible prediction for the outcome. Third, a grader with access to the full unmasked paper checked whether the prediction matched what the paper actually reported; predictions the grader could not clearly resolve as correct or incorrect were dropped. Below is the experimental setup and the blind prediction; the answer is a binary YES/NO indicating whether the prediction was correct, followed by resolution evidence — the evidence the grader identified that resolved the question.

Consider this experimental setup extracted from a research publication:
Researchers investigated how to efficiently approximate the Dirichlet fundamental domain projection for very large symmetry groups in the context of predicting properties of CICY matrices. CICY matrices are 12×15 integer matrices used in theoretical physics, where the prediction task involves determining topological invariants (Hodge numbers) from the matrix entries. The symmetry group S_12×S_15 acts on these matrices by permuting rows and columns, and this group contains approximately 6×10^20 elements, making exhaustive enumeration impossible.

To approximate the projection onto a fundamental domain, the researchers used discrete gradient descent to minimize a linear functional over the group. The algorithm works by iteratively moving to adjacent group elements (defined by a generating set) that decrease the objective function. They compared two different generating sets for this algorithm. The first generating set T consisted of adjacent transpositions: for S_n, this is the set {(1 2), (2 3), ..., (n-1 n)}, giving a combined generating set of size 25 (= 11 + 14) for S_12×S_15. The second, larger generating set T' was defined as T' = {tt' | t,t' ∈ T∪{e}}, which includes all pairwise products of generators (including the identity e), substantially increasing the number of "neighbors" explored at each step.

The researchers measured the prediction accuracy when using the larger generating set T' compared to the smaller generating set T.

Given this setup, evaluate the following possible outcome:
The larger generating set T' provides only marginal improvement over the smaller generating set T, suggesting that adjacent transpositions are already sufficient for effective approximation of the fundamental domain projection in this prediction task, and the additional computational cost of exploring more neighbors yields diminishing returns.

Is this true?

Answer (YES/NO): YES